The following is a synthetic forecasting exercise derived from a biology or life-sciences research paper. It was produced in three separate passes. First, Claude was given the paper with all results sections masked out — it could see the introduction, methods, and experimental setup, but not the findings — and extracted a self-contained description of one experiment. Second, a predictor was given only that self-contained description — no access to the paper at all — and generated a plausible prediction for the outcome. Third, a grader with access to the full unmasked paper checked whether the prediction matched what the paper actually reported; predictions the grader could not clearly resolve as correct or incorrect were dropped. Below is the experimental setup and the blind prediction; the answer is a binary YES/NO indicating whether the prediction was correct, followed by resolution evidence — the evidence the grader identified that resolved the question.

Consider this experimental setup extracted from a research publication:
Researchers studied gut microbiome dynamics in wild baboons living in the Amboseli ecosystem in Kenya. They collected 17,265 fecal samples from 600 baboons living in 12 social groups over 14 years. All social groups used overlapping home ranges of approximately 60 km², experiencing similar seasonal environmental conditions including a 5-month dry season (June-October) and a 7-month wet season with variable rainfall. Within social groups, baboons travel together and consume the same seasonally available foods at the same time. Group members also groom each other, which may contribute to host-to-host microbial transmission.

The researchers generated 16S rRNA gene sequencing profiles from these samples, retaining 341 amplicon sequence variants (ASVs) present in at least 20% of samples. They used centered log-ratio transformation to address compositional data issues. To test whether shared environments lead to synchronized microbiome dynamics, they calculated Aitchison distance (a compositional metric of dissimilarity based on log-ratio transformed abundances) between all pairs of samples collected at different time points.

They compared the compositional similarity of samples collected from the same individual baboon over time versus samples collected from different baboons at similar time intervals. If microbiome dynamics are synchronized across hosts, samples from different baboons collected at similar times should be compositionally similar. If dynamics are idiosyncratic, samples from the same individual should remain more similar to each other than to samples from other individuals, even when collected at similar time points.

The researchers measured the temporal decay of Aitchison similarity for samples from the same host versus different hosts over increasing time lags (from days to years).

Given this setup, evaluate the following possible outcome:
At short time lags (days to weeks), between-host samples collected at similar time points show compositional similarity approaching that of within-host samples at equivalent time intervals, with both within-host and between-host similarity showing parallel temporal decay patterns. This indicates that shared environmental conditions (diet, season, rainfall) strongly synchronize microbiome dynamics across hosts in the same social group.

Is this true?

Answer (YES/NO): NO